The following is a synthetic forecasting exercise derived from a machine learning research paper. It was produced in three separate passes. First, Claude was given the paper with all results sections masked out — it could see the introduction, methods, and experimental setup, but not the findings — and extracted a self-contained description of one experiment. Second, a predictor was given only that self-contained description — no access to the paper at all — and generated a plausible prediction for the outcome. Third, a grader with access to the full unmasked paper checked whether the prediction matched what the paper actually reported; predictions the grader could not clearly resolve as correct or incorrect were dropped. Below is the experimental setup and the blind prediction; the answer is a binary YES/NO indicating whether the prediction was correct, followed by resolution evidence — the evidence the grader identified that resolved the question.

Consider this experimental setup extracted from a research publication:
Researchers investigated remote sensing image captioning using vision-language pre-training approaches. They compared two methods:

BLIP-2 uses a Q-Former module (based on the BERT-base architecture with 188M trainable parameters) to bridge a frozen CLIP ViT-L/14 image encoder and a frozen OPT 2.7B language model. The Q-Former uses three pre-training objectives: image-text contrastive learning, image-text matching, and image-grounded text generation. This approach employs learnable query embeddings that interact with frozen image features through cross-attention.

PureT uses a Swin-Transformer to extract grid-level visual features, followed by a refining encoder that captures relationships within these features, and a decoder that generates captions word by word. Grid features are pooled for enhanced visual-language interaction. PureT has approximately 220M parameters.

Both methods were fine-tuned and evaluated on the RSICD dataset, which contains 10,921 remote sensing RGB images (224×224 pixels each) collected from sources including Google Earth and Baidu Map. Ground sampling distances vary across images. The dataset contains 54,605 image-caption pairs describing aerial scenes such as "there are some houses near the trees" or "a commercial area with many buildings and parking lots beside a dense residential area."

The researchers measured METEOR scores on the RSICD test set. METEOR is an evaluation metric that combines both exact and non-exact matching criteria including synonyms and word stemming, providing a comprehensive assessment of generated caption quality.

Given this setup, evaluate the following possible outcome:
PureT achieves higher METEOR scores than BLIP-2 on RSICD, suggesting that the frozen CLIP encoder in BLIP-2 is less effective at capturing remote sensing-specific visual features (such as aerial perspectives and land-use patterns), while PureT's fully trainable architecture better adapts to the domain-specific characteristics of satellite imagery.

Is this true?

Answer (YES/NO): NO